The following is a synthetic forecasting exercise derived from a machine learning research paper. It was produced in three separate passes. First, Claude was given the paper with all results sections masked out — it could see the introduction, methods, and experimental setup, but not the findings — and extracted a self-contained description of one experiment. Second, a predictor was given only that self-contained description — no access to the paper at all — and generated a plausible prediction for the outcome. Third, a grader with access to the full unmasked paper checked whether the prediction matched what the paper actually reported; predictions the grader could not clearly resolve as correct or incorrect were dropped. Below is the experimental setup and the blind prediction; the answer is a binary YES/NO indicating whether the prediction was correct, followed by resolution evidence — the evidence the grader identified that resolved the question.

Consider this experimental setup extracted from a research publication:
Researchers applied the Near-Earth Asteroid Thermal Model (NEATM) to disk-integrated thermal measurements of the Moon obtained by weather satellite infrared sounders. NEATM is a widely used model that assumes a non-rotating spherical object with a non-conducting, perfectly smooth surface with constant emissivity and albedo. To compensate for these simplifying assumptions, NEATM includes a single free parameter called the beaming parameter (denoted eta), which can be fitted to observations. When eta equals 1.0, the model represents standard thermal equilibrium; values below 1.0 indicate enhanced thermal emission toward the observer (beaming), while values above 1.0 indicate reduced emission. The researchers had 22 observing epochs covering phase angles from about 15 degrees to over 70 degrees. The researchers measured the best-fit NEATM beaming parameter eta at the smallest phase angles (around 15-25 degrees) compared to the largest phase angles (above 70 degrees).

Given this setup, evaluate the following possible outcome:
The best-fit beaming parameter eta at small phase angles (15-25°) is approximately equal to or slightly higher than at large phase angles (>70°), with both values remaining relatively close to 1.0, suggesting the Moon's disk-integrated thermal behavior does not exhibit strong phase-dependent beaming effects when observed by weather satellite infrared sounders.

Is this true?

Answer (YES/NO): NO